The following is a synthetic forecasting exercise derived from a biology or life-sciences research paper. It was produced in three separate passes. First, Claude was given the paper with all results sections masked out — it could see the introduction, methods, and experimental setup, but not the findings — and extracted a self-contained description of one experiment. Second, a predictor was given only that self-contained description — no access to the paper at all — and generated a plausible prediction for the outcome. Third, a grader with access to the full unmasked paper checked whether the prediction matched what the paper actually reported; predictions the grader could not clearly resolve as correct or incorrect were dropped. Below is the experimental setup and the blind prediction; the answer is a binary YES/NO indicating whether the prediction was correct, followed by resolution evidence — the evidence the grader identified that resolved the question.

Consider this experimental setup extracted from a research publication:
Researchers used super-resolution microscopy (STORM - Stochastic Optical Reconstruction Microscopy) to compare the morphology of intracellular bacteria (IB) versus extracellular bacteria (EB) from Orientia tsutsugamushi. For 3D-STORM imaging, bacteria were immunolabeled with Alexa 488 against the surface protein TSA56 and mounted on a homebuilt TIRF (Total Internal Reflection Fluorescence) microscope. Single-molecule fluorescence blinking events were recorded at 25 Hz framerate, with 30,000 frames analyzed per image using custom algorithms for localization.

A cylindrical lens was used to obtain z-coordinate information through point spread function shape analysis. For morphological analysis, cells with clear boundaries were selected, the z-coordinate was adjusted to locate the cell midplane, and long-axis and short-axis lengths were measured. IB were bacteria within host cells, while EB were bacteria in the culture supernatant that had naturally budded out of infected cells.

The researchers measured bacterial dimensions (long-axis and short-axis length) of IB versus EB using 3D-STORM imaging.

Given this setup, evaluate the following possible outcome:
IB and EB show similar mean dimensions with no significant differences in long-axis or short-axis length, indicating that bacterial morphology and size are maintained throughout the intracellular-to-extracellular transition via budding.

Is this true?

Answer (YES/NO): NO